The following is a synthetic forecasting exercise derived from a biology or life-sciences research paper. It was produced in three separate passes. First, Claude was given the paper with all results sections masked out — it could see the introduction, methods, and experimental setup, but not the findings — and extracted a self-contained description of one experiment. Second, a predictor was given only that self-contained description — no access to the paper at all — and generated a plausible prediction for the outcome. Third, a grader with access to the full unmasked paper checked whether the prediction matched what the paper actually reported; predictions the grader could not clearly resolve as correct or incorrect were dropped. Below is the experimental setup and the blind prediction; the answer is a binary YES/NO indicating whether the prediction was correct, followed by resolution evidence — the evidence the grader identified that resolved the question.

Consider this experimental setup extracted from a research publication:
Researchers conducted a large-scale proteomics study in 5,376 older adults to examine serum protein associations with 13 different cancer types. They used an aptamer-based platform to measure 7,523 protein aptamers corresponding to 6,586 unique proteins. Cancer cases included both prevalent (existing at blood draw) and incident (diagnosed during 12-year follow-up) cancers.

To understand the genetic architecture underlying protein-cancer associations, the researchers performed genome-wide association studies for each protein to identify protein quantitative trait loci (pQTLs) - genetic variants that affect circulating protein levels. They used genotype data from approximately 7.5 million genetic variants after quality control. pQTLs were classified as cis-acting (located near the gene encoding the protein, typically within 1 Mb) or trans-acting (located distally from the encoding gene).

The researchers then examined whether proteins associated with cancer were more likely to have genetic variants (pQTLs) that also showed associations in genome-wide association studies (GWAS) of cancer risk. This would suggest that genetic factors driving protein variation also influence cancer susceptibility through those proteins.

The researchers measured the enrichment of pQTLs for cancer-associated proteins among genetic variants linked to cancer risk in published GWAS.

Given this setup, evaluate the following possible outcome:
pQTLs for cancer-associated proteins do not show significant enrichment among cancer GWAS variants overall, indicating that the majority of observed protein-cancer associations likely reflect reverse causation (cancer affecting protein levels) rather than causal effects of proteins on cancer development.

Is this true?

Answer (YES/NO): NO